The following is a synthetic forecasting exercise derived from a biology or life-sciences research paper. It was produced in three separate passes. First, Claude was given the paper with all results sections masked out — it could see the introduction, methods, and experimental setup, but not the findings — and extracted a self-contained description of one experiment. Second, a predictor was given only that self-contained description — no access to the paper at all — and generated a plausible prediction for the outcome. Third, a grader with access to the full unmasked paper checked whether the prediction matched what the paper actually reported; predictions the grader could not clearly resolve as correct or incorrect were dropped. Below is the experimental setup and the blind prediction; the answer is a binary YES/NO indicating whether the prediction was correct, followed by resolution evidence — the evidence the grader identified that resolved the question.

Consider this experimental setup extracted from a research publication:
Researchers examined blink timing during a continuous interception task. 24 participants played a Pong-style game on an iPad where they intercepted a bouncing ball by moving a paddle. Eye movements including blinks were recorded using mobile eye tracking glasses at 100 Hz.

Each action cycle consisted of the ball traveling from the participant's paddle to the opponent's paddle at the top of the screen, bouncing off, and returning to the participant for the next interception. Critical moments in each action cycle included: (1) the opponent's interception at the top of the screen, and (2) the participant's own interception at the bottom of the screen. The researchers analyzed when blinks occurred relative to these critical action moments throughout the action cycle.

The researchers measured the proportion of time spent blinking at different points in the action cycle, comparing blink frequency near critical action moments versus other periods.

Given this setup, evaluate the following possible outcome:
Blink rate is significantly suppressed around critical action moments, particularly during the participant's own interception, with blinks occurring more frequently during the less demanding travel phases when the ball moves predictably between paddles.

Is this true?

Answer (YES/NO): YES